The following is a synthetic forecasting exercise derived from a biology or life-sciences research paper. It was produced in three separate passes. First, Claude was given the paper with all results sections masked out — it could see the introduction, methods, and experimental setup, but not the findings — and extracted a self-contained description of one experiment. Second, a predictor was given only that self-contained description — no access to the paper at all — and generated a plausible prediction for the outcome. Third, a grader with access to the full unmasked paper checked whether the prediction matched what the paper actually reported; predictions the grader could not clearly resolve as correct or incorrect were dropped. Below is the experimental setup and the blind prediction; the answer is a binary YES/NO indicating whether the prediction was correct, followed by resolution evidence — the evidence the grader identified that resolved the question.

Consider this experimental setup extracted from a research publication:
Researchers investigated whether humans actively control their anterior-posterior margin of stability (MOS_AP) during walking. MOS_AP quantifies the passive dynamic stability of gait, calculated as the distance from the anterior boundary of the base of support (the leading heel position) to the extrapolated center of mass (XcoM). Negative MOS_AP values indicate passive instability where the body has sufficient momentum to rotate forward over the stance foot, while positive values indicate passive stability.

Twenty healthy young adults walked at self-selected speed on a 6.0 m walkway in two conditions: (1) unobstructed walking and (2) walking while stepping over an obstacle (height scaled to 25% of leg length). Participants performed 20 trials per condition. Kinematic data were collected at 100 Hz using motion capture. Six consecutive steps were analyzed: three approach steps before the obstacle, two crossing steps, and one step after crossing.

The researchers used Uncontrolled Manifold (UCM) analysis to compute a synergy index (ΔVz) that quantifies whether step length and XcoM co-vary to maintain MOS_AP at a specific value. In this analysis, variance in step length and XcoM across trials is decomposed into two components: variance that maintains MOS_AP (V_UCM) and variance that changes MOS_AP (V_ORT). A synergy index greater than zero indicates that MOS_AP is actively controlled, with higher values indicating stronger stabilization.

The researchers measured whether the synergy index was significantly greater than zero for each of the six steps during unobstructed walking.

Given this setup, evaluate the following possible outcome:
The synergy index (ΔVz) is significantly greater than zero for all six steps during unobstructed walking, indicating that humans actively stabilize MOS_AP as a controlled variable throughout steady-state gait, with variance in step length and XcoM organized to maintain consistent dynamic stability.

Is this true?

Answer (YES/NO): YES